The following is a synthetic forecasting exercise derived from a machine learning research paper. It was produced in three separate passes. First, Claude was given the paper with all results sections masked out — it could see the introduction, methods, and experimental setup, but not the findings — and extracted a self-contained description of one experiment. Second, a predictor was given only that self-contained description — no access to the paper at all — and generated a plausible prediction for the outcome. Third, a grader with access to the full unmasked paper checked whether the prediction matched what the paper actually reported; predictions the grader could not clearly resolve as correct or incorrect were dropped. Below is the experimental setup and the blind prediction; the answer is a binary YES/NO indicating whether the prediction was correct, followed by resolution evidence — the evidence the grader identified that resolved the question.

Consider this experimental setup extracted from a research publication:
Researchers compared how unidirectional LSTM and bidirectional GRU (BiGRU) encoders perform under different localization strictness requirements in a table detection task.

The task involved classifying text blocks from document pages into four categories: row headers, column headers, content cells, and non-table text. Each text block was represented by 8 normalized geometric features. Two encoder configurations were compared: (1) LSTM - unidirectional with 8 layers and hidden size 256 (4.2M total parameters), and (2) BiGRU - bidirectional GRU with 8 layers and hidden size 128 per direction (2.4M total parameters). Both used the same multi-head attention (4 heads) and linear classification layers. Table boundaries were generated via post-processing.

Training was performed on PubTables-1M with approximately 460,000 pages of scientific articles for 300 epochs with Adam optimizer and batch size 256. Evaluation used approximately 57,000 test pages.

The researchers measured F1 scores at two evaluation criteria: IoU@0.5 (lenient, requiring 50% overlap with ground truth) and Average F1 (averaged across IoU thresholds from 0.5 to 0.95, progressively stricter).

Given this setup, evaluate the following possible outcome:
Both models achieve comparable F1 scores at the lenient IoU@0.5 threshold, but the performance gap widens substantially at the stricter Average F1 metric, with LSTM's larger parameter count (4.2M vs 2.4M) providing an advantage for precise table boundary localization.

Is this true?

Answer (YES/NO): NO